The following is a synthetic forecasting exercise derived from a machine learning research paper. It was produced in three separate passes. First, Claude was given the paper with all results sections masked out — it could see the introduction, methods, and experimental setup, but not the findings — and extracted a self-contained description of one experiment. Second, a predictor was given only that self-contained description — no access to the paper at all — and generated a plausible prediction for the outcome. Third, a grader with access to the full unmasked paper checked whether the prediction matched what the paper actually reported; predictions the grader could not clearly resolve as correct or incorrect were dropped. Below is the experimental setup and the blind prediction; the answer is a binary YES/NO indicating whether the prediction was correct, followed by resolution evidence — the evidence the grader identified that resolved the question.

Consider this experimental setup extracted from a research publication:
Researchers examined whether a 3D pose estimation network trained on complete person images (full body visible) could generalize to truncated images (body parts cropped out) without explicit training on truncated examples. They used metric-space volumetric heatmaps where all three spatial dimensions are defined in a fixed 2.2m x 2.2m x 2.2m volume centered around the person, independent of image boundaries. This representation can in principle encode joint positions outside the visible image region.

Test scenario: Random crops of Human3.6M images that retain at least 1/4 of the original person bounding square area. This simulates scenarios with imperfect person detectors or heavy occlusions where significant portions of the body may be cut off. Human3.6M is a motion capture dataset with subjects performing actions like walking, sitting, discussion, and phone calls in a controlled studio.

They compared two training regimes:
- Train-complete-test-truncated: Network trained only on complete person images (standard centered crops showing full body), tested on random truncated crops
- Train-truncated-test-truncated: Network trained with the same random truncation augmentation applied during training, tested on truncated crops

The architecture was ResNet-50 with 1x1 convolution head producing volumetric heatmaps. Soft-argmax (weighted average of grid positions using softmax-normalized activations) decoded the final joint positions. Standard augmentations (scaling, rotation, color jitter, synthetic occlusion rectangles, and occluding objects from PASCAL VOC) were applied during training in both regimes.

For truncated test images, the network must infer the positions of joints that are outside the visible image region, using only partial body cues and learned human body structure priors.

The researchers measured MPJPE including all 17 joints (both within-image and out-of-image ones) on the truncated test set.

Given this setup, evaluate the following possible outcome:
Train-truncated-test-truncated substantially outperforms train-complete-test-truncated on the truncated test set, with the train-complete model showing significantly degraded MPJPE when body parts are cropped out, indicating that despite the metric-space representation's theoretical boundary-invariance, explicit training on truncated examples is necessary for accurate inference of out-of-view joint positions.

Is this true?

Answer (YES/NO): NO